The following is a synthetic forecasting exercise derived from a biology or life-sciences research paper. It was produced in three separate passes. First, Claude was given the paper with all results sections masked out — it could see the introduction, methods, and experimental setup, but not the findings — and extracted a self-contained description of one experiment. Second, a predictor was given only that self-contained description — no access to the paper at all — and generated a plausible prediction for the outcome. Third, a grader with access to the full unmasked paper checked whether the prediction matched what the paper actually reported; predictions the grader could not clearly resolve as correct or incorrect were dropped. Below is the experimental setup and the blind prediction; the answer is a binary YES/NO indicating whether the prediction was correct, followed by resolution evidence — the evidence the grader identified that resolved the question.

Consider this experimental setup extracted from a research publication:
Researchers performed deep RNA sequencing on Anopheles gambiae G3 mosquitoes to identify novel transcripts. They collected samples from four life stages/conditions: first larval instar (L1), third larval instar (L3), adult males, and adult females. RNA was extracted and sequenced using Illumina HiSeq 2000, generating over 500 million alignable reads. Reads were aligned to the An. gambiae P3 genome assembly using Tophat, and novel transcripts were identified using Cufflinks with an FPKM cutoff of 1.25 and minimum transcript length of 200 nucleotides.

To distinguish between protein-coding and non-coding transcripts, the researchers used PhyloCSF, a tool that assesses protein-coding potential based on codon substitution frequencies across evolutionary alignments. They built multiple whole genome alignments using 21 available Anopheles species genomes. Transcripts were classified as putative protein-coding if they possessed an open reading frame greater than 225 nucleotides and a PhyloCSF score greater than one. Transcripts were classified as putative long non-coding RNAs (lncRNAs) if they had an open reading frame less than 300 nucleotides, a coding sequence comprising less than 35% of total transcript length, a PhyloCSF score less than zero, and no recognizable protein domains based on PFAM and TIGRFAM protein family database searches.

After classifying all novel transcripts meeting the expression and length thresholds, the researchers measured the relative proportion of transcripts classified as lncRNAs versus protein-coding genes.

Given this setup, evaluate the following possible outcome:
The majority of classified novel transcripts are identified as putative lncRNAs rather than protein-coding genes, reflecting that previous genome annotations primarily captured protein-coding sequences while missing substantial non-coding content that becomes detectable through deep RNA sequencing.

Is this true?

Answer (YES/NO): YES